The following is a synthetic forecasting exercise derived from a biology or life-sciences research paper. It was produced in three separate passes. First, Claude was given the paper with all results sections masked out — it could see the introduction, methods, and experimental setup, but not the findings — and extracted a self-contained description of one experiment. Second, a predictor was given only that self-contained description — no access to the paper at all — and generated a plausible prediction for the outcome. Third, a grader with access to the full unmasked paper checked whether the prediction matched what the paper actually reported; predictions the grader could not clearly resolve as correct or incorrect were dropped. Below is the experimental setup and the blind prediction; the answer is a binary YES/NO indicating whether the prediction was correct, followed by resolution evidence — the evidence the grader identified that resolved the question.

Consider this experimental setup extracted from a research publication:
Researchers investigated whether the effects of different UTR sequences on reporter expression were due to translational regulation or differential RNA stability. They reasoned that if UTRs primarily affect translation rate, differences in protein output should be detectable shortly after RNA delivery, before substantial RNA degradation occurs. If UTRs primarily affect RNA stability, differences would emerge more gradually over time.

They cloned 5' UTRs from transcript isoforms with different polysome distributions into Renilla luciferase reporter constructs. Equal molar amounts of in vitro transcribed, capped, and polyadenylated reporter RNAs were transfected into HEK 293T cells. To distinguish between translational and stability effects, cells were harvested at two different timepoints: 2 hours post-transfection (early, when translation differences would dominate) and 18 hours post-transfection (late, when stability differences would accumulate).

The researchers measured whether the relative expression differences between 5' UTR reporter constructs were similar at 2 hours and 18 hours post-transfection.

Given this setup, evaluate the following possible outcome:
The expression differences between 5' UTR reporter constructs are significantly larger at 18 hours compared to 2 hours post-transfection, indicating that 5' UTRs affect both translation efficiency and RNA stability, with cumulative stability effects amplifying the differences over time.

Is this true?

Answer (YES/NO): NO